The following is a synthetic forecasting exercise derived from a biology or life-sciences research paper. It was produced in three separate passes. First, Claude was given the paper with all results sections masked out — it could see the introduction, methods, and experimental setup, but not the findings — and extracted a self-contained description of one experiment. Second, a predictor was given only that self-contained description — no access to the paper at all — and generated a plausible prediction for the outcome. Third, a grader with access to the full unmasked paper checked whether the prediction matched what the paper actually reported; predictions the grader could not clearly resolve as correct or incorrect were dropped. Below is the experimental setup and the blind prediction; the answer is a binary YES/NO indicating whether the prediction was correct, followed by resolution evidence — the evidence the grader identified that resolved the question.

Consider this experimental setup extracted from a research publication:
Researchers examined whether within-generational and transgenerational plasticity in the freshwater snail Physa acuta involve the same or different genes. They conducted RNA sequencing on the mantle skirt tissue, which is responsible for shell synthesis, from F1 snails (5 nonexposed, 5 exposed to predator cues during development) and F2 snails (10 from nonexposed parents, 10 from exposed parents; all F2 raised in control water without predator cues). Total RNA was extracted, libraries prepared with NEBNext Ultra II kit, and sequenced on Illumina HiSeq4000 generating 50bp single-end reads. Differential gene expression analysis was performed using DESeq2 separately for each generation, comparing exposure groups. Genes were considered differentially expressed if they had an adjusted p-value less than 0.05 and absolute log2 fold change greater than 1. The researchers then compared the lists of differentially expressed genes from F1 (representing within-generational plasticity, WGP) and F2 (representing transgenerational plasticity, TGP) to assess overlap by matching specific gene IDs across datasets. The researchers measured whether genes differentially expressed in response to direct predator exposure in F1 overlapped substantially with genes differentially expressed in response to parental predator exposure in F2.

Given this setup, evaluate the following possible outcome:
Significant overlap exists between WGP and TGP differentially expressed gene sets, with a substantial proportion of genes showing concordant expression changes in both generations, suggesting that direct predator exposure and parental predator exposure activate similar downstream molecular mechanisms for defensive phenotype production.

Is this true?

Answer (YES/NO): NO